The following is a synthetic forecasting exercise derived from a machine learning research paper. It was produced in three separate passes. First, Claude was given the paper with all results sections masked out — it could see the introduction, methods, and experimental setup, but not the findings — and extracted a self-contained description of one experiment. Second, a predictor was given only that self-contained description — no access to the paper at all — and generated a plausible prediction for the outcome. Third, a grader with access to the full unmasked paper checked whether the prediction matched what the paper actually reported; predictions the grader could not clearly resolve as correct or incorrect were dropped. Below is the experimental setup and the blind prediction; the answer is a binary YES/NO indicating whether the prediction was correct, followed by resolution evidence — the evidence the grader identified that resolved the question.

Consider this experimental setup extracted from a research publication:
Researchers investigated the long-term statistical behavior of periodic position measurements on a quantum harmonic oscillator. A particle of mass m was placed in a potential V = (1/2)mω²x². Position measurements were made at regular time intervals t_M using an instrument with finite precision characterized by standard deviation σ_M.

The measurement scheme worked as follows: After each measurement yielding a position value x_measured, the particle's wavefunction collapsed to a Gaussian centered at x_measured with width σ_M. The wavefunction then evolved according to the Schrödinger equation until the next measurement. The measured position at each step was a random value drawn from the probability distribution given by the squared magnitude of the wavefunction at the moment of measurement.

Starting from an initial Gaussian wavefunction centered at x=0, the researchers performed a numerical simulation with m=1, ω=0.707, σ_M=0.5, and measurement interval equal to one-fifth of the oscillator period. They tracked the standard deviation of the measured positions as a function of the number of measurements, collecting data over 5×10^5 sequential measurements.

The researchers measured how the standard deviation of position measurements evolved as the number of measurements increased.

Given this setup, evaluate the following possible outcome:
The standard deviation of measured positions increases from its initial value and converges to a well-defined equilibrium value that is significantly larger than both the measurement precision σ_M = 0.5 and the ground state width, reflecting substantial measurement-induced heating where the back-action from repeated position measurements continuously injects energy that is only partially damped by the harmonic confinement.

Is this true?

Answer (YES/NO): NO